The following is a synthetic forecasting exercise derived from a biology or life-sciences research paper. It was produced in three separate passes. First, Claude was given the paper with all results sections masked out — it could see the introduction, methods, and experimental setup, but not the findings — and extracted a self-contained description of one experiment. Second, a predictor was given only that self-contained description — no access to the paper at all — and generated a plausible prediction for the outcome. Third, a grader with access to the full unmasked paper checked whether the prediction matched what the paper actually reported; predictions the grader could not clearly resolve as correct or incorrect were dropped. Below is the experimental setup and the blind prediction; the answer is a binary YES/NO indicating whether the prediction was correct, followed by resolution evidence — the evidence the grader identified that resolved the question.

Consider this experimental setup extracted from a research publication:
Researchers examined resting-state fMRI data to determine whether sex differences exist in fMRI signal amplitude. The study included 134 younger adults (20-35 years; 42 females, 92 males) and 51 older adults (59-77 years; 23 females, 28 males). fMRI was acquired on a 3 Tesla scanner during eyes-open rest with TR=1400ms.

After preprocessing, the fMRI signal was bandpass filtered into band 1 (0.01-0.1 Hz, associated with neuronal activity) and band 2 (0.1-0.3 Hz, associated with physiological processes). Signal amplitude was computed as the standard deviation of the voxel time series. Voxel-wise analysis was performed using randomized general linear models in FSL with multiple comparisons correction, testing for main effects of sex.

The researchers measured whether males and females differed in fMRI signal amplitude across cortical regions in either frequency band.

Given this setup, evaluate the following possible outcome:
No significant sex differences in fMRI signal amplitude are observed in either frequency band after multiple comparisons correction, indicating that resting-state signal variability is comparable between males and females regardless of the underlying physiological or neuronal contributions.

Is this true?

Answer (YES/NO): NO